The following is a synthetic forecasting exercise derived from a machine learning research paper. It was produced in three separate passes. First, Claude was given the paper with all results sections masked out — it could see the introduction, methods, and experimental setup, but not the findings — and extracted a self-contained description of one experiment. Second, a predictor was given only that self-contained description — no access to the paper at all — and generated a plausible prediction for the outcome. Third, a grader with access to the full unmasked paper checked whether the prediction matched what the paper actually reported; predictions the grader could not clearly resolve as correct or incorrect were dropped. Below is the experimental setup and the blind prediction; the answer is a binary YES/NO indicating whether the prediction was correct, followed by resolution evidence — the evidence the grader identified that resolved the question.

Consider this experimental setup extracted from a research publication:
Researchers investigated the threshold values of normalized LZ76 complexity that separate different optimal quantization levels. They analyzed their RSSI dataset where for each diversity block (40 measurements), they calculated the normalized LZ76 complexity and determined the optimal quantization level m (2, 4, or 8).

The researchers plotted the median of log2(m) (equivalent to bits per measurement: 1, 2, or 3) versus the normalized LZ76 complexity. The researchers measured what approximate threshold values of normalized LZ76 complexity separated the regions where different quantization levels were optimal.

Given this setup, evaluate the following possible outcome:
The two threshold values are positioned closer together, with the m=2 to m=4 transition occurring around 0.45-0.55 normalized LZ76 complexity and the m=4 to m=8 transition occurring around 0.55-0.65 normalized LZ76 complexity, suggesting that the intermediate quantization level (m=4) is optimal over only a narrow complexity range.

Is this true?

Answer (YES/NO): NO